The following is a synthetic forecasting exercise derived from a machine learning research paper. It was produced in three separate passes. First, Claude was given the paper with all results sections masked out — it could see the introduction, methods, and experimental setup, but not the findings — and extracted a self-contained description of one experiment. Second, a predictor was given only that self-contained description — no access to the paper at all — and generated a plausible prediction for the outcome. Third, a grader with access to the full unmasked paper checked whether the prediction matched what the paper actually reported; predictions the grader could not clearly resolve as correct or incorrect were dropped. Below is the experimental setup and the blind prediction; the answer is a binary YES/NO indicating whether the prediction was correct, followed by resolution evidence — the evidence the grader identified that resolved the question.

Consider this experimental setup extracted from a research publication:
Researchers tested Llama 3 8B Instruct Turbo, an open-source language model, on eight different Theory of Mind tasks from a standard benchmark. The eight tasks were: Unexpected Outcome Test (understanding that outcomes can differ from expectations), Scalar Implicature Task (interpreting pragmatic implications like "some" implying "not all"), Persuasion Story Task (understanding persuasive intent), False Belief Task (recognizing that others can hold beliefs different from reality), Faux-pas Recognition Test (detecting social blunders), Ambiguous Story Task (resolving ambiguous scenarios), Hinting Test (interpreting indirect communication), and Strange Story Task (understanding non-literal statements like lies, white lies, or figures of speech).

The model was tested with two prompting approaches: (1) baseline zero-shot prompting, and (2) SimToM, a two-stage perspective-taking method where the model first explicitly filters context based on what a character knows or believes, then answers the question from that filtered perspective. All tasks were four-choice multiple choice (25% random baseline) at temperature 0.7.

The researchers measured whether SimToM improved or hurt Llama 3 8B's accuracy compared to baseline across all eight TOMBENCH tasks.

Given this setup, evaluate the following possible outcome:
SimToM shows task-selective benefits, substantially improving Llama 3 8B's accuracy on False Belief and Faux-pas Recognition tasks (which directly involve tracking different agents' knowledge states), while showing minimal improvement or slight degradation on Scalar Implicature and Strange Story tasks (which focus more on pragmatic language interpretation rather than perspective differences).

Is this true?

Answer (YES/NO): NO